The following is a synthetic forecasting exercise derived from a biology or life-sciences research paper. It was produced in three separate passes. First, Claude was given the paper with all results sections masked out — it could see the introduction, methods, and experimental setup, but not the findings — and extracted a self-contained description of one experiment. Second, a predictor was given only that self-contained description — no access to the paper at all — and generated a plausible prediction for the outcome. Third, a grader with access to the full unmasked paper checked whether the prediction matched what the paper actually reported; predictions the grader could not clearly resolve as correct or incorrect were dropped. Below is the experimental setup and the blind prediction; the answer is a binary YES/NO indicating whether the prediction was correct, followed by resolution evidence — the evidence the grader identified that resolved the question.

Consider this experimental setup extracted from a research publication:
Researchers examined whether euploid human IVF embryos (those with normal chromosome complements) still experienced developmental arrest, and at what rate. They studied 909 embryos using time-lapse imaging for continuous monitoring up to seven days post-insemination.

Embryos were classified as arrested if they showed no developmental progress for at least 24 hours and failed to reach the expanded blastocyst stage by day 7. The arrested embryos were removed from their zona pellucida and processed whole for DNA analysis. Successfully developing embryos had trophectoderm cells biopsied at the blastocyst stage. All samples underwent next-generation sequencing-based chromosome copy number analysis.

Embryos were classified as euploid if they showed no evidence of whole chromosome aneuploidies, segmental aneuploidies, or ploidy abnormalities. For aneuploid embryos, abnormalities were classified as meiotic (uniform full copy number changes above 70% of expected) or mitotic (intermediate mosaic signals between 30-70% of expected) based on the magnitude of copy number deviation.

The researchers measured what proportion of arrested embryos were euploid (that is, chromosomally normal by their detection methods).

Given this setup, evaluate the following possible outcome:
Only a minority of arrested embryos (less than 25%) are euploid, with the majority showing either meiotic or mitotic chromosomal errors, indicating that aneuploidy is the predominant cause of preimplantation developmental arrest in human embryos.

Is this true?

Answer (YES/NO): YES